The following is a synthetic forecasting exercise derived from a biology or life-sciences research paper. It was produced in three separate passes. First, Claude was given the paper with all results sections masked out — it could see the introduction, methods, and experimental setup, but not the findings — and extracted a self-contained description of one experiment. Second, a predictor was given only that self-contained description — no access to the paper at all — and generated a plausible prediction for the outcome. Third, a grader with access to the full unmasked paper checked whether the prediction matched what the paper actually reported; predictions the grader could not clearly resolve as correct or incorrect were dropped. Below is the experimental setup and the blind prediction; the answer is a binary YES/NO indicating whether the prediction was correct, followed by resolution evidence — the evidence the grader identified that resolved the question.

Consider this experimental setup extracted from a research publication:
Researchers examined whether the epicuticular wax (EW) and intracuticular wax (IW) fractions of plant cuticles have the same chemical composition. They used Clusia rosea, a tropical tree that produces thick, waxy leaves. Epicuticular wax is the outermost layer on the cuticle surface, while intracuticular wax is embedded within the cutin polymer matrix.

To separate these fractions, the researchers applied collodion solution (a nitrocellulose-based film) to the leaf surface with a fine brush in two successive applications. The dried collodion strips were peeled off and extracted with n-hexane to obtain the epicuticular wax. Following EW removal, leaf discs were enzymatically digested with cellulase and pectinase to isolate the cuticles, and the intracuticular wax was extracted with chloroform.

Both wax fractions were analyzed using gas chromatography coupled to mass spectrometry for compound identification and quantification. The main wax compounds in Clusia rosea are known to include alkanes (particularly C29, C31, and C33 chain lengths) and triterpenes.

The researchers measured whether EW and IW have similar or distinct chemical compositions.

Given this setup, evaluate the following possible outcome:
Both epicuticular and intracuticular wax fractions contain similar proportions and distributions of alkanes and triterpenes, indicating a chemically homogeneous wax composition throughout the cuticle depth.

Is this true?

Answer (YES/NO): NO